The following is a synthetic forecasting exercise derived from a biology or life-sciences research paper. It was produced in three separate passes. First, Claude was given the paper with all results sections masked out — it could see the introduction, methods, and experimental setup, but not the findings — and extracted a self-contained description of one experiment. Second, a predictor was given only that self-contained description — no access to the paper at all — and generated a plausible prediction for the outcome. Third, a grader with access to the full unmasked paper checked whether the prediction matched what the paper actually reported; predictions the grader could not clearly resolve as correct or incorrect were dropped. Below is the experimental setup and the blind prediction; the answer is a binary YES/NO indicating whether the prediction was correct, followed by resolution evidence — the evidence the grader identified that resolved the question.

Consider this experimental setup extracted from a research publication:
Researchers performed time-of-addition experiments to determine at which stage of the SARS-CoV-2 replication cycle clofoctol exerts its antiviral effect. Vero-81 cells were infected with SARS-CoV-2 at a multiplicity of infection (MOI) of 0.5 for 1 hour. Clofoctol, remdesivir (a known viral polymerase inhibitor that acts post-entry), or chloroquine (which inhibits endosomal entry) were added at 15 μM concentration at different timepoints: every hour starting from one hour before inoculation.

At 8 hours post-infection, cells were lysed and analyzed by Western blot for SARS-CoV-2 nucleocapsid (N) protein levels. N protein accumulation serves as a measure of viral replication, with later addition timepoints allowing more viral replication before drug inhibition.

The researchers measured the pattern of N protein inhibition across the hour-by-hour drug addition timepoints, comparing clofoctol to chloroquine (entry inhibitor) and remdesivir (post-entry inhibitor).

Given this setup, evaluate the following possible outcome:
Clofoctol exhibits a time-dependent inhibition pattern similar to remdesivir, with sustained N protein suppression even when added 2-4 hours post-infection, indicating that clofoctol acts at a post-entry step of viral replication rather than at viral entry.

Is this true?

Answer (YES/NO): YES